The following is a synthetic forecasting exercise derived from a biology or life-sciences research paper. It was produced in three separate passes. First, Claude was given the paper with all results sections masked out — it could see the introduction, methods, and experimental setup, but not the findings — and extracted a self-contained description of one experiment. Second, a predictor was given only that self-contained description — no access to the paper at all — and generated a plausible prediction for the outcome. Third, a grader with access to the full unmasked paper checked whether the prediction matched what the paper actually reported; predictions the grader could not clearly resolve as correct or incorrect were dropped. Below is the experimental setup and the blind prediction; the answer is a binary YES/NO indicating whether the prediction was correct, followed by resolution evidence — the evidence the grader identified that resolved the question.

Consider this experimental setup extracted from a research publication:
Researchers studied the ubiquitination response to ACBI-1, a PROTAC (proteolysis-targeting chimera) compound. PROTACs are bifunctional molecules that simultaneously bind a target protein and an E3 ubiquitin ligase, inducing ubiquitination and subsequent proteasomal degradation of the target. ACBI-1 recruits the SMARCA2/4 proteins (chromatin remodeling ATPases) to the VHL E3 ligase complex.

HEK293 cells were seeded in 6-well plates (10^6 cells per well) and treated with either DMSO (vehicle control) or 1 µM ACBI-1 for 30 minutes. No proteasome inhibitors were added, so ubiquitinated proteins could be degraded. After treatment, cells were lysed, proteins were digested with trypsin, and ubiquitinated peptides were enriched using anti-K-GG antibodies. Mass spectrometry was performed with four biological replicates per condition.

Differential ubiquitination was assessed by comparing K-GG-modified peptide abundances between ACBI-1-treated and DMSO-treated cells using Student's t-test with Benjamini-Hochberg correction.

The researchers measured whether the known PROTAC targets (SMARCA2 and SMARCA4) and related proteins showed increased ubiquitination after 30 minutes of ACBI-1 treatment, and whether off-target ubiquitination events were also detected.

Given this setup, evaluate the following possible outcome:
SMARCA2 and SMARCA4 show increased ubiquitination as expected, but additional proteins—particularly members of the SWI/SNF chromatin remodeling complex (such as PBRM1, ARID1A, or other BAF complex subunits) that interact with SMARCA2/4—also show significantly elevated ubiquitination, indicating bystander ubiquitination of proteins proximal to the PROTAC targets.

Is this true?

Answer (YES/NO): YES